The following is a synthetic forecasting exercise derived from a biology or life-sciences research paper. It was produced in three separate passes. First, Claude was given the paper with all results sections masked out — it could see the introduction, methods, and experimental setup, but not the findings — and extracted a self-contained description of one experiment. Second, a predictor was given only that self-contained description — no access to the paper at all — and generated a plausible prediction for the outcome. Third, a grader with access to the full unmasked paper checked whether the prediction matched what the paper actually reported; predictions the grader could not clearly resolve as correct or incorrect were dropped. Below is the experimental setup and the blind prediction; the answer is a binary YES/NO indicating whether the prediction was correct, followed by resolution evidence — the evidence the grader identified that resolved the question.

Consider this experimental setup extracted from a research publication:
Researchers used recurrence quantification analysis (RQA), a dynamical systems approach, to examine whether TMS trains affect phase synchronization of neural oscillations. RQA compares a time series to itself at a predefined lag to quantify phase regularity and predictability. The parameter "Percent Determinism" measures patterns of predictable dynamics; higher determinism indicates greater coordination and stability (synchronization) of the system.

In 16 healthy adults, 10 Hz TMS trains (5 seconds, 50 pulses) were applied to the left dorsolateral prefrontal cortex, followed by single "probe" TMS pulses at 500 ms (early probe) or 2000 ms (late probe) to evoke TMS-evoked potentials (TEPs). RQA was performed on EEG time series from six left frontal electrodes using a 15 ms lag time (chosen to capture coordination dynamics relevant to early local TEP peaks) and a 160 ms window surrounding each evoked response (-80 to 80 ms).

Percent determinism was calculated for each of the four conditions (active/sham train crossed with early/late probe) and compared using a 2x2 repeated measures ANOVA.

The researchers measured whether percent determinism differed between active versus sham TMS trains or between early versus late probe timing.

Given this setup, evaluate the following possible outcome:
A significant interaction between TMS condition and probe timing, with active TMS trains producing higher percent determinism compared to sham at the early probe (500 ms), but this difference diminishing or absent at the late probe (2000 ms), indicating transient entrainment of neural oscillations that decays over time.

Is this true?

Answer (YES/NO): NO